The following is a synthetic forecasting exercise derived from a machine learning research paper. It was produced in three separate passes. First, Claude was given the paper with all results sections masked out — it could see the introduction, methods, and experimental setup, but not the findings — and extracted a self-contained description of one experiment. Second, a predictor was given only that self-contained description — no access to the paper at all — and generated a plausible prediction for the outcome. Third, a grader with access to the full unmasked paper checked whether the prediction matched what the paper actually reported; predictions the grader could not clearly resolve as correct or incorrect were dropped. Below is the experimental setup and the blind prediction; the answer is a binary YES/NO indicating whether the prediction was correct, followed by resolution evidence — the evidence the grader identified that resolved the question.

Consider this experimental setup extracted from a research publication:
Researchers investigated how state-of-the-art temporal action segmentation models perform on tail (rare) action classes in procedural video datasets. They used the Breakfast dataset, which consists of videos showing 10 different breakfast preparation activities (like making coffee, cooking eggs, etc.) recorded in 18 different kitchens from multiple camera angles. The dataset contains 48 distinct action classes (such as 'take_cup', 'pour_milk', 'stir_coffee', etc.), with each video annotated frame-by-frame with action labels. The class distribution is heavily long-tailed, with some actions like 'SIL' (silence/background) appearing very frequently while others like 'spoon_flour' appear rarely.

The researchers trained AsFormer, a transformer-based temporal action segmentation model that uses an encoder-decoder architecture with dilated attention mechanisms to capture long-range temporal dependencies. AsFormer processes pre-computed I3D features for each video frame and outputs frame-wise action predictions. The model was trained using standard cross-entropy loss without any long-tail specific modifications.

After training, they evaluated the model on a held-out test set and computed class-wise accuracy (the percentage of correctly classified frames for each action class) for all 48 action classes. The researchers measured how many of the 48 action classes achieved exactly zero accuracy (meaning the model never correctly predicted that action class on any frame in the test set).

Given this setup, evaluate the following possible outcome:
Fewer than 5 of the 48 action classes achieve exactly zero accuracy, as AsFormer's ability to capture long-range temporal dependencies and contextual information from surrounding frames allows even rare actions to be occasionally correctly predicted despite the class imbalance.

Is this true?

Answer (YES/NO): NO